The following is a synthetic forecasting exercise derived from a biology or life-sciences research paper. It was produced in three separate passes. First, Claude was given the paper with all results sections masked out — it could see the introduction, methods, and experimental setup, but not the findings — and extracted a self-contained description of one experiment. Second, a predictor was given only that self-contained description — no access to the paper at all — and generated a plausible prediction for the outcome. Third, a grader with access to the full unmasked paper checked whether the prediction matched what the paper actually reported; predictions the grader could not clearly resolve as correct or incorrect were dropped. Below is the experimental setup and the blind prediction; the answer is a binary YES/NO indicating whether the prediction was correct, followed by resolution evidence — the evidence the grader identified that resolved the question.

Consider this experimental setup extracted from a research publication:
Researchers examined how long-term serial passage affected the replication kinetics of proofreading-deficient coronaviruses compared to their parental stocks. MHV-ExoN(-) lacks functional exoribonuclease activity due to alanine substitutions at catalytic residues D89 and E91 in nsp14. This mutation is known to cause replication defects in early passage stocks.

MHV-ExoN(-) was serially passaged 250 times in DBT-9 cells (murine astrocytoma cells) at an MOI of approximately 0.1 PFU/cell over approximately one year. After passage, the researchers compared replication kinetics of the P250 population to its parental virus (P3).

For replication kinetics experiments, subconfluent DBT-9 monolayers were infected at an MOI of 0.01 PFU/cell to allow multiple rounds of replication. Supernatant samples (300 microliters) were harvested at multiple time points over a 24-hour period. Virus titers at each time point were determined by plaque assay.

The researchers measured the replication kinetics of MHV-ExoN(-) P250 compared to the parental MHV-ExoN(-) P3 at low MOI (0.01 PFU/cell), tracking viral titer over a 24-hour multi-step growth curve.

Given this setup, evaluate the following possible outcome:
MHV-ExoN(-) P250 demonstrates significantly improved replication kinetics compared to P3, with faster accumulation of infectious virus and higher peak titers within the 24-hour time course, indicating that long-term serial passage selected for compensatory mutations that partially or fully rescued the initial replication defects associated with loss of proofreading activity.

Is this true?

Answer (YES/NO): YES